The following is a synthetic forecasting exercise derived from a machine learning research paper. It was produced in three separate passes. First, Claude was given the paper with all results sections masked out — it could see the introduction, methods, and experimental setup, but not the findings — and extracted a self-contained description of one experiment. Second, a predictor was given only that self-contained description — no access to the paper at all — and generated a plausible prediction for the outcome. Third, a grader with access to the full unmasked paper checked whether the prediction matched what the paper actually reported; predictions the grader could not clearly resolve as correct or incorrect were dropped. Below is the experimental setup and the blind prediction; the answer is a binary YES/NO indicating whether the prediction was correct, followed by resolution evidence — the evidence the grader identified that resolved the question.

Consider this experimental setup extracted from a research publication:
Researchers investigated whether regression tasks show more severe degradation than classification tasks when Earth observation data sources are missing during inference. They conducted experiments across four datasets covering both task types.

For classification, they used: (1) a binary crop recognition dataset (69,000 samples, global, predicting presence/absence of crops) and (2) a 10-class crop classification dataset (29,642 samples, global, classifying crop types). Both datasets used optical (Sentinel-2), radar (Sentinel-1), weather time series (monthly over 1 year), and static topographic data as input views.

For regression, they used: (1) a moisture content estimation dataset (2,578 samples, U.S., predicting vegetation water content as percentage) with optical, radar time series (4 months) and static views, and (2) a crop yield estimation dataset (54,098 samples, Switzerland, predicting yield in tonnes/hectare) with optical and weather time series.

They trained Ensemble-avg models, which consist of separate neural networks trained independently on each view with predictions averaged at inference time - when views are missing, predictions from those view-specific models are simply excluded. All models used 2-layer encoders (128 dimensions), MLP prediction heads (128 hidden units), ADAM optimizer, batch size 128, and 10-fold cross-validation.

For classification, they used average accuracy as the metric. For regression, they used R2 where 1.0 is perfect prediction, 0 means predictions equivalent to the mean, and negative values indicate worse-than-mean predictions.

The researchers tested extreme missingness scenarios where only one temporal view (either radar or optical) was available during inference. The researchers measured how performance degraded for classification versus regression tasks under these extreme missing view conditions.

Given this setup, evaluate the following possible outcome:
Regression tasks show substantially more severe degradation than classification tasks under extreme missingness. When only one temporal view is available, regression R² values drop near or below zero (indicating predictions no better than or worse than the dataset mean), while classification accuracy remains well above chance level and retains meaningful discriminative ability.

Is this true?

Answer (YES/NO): NO